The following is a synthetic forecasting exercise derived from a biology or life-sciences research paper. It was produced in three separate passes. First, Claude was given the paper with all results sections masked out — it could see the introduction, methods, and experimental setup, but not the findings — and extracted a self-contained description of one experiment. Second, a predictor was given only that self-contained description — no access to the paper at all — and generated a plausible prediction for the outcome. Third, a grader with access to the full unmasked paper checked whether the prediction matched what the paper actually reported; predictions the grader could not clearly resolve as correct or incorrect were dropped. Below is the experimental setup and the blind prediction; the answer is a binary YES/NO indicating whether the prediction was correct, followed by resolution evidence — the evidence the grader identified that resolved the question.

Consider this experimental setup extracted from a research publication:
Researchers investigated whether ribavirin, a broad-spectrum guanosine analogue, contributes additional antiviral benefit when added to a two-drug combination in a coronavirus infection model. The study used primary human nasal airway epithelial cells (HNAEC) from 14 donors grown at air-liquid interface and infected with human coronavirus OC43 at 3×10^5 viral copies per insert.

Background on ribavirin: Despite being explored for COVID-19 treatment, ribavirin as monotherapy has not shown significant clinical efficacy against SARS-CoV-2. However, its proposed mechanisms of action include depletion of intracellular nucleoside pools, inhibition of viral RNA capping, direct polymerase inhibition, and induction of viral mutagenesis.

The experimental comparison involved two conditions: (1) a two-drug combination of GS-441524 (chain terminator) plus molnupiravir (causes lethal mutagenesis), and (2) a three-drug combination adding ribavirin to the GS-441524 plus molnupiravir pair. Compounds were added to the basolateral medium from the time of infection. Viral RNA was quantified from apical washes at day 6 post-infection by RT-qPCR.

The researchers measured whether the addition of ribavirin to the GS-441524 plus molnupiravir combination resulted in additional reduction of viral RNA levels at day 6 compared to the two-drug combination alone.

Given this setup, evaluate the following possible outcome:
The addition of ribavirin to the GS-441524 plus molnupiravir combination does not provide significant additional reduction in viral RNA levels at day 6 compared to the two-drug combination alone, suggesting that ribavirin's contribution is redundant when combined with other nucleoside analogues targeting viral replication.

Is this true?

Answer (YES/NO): NO